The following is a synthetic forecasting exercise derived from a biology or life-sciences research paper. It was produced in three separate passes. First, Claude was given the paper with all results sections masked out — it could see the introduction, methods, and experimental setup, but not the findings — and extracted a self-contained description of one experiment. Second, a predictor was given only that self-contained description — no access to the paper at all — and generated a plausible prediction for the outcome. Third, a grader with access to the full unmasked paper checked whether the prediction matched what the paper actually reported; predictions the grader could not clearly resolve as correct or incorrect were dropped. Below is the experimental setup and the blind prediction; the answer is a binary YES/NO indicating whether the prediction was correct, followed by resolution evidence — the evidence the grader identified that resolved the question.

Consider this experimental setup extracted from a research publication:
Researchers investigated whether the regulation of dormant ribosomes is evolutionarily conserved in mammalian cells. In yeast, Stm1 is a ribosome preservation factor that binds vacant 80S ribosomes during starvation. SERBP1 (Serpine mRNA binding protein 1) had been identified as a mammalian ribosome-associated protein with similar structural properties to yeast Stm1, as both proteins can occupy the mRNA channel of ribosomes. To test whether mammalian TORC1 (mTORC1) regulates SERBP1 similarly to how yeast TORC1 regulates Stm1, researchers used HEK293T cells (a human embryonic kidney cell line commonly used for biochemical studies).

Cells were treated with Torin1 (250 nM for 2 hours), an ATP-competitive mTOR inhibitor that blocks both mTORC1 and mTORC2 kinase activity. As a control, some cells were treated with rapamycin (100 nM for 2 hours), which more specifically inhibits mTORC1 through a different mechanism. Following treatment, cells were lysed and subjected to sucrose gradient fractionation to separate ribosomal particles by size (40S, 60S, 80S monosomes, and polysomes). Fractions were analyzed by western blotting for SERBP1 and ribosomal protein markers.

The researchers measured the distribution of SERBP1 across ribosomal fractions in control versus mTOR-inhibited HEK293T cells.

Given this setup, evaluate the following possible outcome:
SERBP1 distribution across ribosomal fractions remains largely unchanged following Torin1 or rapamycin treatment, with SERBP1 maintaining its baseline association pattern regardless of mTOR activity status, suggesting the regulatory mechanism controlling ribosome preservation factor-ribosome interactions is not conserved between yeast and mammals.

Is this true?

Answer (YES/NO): NO